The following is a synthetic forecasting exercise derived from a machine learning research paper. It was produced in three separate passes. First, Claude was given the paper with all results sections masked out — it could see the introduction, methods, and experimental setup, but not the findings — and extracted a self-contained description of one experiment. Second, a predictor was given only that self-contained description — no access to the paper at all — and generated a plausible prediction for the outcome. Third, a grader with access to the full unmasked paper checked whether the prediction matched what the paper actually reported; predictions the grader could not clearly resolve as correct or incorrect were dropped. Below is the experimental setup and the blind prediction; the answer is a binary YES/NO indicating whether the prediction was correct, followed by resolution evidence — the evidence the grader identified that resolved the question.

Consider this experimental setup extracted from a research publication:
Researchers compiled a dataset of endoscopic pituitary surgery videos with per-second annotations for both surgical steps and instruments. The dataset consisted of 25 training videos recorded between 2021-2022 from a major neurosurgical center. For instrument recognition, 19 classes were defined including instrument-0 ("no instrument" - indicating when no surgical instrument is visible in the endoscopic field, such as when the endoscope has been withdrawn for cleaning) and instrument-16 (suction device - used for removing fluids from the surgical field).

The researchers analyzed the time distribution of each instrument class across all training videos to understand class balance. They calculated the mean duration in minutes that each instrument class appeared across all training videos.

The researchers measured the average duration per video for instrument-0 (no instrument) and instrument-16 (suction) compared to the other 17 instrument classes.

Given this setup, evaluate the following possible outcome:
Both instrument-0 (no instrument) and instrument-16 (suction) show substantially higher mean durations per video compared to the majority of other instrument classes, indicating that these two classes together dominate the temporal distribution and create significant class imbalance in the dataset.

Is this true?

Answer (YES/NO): YES